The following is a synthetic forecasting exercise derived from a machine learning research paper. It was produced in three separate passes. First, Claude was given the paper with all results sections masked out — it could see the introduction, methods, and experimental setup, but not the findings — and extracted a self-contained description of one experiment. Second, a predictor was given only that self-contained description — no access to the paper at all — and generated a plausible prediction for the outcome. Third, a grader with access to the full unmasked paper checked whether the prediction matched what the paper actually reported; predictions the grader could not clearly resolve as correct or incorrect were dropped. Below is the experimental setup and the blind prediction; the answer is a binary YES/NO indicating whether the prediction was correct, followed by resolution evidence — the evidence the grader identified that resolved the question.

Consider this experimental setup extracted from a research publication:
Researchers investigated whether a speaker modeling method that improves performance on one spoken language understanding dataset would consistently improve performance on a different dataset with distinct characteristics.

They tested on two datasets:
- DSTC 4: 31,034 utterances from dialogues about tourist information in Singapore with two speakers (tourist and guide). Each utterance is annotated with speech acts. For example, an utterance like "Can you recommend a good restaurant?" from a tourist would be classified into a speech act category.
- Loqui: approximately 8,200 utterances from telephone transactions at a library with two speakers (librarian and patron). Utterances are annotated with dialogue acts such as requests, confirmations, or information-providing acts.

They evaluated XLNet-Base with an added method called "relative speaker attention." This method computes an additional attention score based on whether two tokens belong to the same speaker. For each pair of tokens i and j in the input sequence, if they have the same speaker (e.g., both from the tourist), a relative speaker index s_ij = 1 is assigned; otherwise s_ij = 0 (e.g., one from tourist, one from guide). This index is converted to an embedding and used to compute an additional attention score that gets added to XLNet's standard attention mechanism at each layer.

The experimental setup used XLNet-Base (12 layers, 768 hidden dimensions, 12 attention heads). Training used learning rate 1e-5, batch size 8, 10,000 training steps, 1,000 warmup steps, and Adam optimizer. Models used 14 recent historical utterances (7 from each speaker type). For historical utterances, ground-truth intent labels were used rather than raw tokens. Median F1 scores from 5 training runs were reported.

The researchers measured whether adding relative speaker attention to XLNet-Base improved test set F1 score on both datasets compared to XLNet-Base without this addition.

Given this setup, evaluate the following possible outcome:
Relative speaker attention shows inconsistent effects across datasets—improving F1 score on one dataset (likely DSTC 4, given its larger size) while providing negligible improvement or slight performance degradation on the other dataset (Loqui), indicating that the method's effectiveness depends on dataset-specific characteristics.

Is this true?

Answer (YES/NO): NO